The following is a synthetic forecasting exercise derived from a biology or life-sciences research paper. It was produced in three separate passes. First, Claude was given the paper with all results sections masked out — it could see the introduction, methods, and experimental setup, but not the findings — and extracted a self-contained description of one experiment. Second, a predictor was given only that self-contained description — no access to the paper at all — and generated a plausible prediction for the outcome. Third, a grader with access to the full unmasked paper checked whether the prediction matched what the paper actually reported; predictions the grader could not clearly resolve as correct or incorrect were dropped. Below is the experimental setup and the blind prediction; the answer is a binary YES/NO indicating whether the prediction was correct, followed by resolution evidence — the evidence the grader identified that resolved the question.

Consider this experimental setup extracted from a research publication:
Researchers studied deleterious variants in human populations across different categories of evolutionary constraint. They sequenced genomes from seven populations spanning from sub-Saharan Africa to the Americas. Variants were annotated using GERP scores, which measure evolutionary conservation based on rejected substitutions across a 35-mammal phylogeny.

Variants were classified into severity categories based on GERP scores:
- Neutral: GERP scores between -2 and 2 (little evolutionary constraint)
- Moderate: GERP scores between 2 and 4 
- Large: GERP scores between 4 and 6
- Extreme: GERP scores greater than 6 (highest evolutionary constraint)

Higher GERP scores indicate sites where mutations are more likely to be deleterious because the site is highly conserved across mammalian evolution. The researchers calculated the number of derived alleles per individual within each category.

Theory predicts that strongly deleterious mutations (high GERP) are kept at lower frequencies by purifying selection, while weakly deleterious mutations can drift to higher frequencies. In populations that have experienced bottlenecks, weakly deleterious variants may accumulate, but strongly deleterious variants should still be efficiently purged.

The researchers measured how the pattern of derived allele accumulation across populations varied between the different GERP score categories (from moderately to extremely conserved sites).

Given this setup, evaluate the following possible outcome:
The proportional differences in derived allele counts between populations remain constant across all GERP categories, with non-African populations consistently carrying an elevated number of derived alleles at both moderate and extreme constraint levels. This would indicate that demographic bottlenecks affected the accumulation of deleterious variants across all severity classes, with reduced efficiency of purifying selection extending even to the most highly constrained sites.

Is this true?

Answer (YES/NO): NO